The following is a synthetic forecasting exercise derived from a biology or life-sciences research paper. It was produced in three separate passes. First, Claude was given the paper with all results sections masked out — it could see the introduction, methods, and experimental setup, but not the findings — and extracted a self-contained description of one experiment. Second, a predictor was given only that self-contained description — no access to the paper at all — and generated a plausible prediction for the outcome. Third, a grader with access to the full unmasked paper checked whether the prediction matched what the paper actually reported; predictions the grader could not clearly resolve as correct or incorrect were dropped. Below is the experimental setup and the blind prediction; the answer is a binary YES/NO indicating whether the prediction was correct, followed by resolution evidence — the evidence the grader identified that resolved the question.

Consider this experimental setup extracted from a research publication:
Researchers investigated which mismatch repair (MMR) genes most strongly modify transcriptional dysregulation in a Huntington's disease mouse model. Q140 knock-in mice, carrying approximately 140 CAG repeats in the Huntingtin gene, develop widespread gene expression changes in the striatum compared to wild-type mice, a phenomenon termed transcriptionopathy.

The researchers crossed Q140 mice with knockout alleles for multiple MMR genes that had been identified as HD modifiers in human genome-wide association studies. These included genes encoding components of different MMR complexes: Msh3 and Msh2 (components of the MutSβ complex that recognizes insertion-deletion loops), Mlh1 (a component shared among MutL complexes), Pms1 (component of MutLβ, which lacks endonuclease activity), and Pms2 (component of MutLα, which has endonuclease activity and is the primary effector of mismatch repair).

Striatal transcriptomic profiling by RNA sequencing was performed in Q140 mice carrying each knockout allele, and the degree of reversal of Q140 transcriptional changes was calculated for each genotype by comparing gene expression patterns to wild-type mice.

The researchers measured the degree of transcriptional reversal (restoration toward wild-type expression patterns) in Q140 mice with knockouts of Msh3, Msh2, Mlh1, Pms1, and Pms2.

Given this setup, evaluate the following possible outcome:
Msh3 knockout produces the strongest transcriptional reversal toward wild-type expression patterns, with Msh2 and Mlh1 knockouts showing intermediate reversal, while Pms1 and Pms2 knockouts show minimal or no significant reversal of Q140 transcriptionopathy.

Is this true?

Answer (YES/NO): NO